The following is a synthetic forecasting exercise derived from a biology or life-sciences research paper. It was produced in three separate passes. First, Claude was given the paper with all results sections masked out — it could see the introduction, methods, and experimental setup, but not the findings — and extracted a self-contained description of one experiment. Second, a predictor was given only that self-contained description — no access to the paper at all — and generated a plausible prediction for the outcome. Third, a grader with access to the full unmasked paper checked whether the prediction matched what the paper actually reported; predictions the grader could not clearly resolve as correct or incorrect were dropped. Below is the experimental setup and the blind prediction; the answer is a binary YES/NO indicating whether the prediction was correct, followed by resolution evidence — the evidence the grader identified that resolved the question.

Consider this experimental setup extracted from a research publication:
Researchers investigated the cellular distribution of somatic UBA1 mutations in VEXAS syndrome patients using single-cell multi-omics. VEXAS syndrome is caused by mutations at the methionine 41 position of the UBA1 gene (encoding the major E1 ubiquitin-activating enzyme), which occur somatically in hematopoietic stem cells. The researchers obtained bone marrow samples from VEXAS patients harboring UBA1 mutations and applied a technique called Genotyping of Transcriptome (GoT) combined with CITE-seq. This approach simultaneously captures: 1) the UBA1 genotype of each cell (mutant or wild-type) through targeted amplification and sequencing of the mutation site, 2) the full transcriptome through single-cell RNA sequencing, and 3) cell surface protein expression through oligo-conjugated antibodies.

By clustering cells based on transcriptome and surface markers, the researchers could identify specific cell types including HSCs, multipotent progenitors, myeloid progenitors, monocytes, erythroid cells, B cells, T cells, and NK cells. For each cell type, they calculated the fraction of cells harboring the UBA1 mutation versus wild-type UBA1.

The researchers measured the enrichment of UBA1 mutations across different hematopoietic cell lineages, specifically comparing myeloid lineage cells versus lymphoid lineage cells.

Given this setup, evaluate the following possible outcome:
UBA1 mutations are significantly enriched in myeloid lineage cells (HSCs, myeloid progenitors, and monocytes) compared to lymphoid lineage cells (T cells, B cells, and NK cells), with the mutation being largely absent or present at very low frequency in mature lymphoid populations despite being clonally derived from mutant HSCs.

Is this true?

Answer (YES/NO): NO